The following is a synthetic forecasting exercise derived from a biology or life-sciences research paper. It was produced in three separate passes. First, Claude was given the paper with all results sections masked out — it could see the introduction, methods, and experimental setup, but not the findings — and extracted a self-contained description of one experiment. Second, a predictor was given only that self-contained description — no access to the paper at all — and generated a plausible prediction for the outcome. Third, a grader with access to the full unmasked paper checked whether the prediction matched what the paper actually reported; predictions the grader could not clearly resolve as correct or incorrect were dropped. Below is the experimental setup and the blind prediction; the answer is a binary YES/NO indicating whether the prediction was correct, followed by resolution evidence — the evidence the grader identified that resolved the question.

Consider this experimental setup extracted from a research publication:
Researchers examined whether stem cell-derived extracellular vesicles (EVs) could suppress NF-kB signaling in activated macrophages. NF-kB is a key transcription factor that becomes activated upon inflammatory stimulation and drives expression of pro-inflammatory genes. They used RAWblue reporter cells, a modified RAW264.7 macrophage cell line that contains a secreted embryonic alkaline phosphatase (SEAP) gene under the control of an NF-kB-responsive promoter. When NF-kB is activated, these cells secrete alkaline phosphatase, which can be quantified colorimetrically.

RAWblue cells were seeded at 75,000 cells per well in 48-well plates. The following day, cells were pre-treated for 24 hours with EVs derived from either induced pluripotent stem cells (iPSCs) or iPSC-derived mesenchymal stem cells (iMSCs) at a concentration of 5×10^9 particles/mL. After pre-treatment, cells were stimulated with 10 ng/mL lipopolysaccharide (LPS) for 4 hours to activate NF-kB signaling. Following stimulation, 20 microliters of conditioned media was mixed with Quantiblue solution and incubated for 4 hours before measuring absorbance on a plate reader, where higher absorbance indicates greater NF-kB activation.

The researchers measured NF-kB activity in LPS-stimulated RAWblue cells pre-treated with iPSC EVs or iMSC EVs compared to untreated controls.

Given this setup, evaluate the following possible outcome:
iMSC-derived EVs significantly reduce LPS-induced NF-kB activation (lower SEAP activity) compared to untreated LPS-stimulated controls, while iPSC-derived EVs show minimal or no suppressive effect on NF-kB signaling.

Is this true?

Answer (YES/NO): NO